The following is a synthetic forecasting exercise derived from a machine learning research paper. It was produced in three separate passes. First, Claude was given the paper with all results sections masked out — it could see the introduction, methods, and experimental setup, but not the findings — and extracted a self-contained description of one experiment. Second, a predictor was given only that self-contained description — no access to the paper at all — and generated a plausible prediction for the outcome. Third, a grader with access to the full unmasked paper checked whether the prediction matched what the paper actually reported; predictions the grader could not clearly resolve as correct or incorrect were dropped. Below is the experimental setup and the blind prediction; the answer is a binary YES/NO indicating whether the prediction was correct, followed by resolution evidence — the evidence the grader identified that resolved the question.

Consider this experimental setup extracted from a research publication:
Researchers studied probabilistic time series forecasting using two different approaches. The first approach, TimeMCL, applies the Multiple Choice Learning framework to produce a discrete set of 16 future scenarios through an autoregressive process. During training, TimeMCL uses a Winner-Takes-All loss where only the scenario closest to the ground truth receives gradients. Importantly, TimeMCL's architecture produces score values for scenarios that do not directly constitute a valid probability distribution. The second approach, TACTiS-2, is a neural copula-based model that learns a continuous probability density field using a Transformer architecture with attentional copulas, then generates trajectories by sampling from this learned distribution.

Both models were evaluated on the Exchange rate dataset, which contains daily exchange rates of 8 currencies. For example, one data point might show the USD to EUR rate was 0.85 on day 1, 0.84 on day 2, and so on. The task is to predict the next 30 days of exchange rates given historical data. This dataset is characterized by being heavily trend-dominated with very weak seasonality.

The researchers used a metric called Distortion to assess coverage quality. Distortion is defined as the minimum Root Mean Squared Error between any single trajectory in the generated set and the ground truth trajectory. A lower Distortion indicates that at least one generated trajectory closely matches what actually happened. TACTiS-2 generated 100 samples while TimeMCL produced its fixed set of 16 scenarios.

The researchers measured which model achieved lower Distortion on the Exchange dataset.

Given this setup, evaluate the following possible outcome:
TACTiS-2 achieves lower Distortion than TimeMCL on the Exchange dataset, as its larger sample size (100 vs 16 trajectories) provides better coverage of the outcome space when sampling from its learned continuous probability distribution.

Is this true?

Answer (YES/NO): YES